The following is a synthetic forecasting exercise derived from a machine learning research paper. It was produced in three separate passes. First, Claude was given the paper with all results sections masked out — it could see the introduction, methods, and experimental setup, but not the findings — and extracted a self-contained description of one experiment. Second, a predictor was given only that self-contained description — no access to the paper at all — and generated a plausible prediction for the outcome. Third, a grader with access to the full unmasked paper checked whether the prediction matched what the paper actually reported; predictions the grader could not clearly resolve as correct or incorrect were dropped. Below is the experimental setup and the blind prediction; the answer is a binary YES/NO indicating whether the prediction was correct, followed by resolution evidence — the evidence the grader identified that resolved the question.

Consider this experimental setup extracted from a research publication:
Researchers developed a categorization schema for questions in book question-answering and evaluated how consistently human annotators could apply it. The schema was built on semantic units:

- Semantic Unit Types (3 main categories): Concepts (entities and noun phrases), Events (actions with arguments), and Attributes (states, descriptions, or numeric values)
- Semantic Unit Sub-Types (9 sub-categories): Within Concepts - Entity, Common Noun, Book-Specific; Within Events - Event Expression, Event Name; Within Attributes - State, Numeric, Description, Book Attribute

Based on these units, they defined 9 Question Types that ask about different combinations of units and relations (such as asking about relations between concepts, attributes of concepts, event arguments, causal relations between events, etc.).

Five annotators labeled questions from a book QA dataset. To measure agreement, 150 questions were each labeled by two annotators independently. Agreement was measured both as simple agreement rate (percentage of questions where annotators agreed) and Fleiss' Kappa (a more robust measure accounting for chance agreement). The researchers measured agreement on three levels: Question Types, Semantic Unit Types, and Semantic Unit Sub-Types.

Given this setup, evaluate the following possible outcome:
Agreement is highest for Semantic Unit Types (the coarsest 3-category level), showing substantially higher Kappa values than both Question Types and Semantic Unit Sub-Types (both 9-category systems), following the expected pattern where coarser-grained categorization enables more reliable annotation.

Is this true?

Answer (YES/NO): NO